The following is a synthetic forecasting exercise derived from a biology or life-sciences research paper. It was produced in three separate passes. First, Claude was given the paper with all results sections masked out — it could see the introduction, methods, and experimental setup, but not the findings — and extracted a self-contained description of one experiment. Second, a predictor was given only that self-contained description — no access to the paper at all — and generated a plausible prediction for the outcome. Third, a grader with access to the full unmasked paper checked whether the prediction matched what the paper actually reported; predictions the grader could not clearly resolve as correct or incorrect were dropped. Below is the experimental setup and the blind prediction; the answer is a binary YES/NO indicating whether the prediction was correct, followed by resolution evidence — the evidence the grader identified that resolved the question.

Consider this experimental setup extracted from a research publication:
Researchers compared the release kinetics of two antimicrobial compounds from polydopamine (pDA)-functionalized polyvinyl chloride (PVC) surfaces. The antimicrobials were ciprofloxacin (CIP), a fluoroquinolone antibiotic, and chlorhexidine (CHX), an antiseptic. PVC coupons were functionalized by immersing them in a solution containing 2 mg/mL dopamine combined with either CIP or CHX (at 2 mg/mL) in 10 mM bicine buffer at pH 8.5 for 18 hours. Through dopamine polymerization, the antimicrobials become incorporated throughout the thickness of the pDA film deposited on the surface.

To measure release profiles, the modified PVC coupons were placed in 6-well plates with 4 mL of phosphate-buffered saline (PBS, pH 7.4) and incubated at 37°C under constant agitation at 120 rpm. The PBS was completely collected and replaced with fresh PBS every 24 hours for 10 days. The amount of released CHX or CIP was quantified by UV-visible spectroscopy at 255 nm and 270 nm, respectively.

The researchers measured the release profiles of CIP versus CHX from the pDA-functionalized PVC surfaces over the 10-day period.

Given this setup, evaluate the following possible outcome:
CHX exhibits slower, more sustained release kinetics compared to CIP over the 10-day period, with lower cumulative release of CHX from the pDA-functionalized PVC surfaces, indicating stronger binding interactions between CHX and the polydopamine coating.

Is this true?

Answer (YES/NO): NO